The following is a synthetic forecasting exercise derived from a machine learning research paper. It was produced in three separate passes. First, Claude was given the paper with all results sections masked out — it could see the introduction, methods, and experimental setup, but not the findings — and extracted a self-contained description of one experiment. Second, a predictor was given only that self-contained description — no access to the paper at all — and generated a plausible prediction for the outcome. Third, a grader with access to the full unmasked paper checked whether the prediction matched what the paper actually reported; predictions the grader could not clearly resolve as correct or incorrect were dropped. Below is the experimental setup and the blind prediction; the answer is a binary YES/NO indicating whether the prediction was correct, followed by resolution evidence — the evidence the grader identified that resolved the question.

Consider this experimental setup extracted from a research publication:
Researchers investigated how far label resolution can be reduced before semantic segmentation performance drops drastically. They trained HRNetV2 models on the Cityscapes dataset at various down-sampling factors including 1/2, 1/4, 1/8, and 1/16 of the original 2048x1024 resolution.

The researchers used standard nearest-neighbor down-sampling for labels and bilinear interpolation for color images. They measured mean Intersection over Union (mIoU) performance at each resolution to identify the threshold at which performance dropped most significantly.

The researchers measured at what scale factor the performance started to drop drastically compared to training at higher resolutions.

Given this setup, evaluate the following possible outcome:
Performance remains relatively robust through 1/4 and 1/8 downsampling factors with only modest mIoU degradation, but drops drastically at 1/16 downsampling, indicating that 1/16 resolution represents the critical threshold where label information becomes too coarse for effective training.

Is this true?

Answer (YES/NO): NO